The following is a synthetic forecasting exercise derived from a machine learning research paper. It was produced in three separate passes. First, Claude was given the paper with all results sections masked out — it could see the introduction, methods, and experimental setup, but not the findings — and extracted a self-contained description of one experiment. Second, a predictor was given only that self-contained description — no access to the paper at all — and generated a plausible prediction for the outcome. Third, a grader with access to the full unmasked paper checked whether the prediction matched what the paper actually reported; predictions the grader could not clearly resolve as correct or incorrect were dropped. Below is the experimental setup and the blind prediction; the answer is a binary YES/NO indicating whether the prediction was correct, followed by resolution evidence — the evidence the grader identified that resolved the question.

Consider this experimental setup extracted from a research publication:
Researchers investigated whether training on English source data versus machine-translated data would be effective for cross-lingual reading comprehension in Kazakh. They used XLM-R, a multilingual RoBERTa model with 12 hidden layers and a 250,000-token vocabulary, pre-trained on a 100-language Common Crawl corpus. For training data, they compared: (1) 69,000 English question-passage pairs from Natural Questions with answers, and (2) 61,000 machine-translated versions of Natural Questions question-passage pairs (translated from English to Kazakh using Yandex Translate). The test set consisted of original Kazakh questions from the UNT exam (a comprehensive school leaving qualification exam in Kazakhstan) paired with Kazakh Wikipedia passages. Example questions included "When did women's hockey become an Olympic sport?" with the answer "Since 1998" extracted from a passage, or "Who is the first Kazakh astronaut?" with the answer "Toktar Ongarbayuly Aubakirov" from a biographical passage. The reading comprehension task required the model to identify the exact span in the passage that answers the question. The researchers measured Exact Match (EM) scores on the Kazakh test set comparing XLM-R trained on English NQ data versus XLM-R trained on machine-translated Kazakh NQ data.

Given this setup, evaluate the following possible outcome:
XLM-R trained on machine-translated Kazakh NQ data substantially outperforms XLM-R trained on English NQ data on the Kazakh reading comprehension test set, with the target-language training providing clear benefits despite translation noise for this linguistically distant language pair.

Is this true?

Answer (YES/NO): NO